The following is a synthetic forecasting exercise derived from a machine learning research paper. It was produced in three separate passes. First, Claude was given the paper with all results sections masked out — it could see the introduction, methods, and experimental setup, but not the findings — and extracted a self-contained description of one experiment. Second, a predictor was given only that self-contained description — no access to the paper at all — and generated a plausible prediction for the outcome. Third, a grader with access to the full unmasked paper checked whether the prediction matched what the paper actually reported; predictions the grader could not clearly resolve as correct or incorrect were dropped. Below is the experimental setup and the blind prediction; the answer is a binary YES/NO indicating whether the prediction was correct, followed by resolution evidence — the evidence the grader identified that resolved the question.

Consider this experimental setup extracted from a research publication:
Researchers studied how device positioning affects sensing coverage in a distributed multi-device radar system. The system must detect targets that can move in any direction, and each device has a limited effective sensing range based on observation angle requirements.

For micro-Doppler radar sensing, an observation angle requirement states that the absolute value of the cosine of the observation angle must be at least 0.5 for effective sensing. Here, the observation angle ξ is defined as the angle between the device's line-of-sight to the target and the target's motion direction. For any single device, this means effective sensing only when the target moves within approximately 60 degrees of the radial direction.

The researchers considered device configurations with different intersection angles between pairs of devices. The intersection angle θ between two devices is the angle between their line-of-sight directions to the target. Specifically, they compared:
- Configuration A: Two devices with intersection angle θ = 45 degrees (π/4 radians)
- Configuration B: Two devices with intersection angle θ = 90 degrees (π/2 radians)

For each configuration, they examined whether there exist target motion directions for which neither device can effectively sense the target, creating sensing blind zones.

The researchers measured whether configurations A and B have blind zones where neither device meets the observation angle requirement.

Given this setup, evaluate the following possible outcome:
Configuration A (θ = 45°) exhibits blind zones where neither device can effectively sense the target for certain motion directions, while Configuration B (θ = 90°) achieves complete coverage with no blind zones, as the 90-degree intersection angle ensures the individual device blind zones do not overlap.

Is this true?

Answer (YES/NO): YES